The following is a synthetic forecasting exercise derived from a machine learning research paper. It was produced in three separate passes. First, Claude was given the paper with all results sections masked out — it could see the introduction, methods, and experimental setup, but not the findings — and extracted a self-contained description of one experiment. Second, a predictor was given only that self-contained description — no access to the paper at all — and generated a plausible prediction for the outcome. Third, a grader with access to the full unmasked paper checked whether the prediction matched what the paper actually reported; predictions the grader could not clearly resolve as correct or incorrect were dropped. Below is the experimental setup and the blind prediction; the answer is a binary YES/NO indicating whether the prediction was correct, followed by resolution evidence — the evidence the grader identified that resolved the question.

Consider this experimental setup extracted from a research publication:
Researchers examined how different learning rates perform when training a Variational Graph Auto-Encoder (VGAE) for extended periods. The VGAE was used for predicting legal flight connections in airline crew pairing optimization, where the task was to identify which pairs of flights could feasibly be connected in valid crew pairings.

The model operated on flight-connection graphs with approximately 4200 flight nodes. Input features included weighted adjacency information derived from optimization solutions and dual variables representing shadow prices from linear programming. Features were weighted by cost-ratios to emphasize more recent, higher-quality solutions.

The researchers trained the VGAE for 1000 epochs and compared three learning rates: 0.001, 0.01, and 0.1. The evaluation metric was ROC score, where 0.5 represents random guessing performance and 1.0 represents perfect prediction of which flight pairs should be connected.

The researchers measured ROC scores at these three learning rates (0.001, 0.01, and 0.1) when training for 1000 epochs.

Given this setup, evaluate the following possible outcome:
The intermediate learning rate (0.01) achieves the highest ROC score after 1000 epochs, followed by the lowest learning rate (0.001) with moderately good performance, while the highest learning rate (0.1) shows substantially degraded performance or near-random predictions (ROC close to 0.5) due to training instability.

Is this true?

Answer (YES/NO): YES